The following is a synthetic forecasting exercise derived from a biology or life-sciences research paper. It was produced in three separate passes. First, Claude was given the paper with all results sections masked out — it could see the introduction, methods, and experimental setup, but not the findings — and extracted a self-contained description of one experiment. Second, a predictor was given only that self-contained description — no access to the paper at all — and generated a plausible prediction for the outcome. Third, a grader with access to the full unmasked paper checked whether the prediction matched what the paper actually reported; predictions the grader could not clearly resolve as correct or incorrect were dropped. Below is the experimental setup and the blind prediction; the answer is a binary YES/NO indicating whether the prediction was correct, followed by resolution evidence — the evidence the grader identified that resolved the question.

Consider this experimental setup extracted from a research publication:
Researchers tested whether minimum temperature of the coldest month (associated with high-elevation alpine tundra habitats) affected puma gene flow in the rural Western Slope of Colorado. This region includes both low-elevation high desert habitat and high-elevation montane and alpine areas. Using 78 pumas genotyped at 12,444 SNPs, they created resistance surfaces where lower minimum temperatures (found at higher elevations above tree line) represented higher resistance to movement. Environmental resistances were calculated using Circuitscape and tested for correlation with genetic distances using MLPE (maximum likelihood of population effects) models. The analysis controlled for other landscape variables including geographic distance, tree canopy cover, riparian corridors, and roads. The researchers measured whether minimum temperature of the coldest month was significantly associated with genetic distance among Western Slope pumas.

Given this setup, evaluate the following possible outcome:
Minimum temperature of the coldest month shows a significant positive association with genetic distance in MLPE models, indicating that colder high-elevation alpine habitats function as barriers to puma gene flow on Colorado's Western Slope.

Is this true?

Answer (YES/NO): NO